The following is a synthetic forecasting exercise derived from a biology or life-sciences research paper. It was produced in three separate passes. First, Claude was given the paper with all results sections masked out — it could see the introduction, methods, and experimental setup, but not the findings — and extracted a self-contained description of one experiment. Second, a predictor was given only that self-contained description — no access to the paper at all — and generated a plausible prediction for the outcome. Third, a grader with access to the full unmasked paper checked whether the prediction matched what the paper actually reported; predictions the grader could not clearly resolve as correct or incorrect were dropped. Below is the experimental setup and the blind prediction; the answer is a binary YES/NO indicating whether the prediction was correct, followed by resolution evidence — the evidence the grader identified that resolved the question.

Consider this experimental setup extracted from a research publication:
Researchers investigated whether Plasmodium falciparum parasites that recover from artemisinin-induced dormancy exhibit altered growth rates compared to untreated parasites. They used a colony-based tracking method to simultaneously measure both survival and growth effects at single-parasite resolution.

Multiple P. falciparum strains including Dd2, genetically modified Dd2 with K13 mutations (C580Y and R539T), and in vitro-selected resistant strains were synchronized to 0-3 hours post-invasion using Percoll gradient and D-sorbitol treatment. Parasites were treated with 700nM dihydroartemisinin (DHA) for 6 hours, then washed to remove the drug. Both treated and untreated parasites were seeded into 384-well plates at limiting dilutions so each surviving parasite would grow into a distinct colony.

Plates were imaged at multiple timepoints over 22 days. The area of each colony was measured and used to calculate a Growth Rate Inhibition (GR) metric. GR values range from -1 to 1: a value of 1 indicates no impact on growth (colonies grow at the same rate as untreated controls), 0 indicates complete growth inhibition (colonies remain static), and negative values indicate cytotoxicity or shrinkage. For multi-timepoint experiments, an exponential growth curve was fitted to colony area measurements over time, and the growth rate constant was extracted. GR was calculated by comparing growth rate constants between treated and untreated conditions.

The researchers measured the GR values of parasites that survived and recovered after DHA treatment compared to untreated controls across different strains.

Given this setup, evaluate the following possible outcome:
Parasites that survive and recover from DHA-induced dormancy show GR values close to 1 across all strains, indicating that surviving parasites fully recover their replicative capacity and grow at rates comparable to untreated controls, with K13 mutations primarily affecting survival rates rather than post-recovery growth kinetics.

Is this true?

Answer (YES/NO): NO